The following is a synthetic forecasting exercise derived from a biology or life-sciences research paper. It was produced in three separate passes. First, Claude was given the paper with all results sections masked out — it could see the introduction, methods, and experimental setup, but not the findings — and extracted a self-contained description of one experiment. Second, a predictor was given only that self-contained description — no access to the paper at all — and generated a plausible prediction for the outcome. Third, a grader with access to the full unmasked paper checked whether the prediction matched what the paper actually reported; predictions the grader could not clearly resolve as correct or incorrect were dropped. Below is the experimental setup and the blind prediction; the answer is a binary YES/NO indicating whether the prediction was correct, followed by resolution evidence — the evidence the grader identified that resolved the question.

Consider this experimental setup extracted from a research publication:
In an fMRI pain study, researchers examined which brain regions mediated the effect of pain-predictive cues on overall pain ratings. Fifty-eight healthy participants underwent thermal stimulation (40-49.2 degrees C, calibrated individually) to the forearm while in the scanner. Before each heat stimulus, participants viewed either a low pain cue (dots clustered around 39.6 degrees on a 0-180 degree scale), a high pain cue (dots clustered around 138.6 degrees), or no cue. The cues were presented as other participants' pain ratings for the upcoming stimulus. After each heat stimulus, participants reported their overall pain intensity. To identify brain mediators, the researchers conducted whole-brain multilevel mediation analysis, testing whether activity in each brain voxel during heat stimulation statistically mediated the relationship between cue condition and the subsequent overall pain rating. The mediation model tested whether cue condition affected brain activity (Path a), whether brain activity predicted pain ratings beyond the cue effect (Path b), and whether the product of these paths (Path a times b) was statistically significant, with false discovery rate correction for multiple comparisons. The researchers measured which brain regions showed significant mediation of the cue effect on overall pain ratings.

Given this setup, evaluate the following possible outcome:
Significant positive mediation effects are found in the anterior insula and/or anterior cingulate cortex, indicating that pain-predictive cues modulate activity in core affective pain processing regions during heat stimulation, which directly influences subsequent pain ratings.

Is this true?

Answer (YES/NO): YES